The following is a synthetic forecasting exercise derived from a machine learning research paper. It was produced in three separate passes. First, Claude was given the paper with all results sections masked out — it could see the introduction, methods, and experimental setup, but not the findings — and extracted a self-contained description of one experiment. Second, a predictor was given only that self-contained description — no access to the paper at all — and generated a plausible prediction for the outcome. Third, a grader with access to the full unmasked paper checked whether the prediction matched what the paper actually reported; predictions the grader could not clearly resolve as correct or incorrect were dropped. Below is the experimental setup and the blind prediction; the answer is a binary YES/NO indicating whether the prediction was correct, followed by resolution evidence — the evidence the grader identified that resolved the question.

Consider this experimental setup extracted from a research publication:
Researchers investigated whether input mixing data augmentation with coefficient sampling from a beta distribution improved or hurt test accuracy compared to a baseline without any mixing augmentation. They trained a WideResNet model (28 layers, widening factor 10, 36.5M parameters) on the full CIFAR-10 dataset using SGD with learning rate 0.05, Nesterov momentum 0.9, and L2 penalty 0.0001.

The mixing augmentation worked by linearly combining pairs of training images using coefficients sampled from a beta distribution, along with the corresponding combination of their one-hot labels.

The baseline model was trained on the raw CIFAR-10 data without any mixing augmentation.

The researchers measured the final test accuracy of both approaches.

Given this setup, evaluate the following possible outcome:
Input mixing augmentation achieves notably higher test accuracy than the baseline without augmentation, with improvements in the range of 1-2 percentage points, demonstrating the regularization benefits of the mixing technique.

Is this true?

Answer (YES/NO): NO